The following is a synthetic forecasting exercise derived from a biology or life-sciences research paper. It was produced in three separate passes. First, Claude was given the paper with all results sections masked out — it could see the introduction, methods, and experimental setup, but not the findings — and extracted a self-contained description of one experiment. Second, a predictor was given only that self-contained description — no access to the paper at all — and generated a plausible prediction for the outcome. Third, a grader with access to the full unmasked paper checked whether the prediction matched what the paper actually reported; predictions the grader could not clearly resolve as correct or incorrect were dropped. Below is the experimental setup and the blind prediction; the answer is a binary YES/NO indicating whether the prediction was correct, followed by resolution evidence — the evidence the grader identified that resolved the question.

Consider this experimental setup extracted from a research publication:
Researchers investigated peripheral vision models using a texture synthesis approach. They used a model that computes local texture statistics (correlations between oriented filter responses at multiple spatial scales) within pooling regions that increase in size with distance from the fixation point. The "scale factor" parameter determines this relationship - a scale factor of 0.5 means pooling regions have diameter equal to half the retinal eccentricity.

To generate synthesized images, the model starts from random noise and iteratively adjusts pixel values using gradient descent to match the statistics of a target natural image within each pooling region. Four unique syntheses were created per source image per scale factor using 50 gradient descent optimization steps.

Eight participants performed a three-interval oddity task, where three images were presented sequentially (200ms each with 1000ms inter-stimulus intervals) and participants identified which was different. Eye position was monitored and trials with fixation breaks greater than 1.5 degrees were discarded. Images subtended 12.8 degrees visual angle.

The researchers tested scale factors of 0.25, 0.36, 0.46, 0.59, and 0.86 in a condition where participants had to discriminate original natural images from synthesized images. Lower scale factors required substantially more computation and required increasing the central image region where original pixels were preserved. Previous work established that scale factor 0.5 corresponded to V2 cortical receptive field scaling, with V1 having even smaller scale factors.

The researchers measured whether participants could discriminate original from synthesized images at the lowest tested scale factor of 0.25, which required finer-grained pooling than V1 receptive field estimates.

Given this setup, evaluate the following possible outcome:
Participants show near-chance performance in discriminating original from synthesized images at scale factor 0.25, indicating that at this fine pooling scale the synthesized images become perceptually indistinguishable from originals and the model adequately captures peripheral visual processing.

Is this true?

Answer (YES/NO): NO